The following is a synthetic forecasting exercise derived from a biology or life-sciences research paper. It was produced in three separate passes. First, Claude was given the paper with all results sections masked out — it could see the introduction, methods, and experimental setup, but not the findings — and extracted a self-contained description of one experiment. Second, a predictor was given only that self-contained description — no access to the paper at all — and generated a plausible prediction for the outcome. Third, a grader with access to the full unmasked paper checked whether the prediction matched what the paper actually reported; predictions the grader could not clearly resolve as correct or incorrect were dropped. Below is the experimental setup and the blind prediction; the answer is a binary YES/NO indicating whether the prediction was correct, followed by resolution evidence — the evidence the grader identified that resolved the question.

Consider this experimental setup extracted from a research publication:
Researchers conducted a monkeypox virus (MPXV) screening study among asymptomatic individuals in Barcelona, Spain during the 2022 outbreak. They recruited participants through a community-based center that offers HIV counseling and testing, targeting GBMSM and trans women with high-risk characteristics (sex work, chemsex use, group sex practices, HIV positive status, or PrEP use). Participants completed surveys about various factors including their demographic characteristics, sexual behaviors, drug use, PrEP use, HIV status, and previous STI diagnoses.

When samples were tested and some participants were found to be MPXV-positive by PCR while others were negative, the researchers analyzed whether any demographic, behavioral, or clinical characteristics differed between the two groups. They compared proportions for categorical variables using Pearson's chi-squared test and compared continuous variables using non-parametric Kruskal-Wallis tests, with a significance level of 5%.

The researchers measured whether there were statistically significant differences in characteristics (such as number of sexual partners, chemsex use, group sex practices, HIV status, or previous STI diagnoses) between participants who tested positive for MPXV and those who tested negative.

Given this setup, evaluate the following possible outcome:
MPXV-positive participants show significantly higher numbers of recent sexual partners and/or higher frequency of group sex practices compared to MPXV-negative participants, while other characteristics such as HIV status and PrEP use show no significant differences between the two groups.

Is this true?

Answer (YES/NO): NO